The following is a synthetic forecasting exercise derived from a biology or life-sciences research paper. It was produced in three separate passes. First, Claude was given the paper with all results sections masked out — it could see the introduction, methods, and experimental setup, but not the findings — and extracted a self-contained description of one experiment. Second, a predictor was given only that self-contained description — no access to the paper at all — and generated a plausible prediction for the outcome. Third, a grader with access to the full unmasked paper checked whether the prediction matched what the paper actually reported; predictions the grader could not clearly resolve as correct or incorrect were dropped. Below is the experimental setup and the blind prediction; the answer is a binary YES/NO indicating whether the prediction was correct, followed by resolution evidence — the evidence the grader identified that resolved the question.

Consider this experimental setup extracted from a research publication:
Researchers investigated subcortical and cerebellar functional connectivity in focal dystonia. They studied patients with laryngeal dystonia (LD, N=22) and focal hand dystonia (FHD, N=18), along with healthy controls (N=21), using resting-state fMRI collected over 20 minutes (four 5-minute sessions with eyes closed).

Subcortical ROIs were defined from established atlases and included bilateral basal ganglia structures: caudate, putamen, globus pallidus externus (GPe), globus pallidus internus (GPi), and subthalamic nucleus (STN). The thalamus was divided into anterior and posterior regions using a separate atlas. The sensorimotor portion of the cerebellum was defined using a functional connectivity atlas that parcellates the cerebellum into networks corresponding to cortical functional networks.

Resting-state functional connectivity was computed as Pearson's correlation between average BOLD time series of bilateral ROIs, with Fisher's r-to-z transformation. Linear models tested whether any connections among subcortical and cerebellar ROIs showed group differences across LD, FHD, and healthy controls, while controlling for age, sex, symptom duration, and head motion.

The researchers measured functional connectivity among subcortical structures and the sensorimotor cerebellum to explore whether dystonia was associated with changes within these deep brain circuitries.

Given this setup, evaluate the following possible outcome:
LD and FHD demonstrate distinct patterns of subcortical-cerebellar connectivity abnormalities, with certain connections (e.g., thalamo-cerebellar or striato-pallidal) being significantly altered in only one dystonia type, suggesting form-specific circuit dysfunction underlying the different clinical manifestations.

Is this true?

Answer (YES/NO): NO